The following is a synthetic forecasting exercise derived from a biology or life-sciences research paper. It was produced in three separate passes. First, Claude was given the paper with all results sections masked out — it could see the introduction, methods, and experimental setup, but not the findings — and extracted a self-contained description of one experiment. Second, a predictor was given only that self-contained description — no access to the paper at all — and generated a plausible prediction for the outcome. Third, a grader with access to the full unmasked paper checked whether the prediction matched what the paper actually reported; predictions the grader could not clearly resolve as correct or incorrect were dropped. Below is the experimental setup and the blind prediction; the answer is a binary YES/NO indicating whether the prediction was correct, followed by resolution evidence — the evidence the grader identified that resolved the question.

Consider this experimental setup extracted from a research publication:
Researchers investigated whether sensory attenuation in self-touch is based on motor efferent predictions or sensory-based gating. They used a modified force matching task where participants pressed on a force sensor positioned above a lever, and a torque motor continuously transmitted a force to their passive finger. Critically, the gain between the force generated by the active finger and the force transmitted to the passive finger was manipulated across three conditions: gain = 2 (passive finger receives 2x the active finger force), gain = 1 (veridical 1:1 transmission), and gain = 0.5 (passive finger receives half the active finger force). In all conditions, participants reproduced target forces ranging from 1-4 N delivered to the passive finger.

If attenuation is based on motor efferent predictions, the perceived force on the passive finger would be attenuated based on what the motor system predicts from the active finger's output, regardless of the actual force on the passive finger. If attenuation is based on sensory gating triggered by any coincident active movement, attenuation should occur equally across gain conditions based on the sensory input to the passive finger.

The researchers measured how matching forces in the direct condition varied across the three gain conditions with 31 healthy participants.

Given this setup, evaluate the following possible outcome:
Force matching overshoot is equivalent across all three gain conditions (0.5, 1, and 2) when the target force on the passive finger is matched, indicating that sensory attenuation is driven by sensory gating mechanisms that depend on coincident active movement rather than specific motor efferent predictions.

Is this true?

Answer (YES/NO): NO